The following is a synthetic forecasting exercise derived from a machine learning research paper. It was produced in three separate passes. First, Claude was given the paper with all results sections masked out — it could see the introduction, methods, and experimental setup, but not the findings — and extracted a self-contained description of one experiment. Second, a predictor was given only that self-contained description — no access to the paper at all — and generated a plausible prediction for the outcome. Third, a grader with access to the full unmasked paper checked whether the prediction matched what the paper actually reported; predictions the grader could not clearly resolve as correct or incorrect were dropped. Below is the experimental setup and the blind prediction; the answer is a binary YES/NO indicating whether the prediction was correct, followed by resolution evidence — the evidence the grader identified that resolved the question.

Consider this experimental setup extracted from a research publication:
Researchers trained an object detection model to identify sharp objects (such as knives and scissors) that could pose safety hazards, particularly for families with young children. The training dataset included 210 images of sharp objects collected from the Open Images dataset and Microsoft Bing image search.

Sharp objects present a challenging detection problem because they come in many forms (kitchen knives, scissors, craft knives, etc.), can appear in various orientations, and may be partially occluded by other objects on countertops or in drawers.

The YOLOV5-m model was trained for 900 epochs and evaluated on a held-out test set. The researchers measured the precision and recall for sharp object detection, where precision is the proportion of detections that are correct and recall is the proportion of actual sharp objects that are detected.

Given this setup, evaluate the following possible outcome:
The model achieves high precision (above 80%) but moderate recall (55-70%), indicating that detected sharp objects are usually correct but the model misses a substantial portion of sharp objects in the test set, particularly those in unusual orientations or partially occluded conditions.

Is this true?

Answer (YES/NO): NO